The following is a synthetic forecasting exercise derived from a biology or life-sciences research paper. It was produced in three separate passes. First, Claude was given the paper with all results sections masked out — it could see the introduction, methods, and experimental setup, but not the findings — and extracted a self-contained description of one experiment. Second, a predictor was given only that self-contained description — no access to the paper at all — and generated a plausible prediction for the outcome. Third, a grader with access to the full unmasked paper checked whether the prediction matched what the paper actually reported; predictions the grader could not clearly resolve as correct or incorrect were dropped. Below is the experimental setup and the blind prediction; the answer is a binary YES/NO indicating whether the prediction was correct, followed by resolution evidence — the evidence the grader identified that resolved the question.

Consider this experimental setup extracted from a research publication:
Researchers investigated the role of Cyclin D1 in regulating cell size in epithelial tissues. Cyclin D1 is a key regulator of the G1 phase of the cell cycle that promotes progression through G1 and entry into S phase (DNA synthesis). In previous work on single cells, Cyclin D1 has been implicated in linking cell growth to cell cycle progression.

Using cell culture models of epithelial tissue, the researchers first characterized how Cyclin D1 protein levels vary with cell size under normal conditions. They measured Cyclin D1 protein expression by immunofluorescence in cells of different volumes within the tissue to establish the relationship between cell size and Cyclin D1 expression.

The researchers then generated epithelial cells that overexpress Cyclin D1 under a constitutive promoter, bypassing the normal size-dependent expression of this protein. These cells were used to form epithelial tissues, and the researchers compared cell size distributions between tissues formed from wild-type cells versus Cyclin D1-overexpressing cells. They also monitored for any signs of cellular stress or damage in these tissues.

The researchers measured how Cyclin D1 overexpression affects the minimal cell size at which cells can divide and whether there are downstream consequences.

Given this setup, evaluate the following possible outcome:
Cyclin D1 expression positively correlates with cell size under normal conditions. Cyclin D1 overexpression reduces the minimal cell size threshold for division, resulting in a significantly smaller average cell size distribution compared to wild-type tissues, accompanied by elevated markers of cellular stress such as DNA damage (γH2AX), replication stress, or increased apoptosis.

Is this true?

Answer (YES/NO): YES